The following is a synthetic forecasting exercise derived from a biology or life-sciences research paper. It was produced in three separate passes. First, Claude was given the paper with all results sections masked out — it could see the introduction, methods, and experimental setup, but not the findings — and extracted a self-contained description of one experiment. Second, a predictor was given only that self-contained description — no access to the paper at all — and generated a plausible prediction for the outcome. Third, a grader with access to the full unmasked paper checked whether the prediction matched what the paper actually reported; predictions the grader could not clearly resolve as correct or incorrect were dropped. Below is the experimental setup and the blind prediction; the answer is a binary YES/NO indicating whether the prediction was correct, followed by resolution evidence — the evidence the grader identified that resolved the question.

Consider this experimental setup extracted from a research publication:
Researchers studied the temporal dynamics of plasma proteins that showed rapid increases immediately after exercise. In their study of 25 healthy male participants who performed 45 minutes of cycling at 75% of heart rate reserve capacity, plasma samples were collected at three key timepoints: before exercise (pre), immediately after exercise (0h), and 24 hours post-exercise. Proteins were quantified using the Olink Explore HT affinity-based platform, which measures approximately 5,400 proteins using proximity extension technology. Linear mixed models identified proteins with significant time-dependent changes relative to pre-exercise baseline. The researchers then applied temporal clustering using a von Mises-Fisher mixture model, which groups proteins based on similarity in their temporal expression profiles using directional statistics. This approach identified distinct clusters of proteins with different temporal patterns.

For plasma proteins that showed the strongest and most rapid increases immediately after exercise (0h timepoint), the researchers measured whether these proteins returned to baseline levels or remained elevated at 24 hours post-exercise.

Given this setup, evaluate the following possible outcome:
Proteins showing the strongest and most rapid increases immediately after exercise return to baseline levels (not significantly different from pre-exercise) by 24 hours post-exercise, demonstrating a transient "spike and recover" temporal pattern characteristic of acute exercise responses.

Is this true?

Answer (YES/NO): YES